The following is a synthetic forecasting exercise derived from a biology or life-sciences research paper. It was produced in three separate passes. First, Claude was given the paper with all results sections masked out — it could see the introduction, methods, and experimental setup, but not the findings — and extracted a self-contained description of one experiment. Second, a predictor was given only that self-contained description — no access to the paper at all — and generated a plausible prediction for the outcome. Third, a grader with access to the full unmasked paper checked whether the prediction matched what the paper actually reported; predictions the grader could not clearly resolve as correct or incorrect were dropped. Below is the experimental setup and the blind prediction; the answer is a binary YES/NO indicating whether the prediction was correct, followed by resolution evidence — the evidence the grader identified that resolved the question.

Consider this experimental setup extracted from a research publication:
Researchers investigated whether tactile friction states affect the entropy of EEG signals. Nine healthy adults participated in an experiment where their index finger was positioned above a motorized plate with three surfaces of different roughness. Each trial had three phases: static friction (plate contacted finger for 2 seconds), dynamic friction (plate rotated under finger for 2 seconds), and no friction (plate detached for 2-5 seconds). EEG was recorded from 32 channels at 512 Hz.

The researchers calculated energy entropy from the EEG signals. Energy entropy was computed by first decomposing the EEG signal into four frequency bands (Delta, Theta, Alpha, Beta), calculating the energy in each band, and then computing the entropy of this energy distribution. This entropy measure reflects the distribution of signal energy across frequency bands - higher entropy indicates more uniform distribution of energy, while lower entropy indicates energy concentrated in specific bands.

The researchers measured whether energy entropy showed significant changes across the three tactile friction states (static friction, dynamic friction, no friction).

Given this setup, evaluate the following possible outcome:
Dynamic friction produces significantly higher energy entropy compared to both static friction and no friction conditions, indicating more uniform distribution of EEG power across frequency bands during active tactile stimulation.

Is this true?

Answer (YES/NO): NO